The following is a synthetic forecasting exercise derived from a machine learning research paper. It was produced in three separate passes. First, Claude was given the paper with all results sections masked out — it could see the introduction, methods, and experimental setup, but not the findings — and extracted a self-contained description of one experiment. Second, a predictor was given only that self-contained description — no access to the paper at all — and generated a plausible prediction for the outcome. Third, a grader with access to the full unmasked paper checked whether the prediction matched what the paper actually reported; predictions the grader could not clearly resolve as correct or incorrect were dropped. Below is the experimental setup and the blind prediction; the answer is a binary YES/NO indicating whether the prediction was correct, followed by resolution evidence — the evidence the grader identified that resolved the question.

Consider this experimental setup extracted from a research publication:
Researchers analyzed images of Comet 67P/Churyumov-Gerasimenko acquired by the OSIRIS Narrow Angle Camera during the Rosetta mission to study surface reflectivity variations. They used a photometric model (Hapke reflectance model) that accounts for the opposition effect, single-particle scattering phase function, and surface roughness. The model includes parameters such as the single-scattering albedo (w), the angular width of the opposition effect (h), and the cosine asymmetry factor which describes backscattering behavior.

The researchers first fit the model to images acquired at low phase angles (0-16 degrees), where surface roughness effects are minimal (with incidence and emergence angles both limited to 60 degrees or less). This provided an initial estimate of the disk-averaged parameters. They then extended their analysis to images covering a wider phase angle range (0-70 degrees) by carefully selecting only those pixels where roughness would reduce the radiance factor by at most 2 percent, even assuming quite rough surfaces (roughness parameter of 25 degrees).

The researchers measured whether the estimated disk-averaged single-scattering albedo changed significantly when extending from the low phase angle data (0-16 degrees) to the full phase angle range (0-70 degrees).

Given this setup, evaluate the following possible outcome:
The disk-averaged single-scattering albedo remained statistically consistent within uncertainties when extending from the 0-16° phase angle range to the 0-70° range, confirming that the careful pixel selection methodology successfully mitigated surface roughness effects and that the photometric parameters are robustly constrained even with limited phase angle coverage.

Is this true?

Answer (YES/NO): NO